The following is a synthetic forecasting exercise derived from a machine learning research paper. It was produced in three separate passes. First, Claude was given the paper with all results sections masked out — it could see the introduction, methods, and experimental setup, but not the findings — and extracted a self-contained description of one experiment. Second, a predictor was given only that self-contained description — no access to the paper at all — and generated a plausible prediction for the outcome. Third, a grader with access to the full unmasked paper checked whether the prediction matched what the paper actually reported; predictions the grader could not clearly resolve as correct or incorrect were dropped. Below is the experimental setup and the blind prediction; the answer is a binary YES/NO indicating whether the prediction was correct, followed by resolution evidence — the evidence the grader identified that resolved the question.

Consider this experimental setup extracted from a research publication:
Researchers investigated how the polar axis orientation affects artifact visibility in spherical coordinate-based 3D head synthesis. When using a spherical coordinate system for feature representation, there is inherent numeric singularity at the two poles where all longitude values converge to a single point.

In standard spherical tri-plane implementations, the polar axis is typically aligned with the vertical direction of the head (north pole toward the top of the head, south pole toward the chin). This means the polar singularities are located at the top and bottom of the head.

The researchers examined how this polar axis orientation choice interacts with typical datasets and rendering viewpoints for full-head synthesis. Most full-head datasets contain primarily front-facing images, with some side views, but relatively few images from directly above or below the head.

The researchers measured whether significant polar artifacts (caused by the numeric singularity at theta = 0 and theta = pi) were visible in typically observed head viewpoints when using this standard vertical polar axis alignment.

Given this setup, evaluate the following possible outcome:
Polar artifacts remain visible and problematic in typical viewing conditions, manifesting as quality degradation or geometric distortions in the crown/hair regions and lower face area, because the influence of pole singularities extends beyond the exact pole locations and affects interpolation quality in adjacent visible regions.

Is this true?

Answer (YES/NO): NO